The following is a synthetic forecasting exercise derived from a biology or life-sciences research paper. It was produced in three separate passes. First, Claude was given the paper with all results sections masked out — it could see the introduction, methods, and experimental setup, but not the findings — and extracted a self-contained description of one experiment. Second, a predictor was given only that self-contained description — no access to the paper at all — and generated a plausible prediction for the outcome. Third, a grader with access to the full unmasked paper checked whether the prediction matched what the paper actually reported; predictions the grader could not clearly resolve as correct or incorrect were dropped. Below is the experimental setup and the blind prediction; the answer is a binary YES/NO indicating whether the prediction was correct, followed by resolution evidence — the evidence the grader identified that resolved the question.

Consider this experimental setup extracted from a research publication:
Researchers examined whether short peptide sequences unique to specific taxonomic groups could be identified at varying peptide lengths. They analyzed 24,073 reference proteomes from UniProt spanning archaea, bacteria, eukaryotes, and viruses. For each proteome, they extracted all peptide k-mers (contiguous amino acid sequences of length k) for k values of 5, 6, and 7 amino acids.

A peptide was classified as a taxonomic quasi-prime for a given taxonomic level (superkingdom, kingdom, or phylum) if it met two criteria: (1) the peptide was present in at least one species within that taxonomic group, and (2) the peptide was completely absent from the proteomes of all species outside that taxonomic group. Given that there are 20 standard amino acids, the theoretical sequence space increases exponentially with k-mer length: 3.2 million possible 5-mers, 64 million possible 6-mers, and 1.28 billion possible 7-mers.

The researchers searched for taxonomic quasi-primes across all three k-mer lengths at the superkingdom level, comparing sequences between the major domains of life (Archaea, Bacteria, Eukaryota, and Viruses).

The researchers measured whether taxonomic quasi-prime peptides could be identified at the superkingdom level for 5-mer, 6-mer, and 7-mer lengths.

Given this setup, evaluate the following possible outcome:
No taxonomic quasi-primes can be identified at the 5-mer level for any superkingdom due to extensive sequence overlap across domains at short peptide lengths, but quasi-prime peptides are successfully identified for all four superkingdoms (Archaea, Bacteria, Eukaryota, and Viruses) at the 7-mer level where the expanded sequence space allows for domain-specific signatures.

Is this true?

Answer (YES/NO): NO